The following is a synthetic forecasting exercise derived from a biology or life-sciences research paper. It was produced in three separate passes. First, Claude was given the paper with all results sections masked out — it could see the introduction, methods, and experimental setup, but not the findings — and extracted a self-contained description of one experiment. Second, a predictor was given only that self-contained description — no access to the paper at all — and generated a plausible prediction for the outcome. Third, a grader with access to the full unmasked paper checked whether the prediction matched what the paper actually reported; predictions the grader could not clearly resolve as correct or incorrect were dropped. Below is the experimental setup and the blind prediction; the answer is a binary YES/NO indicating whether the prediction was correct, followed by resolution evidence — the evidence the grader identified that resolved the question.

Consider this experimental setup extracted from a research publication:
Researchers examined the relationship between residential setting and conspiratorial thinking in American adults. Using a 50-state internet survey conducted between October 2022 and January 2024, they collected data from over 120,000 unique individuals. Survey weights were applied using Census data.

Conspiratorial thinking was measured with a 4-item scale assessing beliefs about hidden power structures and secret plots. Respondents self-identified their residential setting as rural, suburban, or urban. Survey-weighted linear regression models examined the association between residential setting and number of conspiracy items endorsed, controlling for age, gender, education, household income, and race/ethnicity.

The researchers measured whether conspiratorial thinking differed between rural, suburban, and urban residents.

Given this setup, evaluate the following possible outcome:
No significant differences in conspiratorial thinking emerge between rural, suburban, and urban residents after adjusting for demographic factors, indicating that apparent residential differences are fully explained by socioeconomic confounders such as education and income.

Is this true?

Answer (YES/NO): NO